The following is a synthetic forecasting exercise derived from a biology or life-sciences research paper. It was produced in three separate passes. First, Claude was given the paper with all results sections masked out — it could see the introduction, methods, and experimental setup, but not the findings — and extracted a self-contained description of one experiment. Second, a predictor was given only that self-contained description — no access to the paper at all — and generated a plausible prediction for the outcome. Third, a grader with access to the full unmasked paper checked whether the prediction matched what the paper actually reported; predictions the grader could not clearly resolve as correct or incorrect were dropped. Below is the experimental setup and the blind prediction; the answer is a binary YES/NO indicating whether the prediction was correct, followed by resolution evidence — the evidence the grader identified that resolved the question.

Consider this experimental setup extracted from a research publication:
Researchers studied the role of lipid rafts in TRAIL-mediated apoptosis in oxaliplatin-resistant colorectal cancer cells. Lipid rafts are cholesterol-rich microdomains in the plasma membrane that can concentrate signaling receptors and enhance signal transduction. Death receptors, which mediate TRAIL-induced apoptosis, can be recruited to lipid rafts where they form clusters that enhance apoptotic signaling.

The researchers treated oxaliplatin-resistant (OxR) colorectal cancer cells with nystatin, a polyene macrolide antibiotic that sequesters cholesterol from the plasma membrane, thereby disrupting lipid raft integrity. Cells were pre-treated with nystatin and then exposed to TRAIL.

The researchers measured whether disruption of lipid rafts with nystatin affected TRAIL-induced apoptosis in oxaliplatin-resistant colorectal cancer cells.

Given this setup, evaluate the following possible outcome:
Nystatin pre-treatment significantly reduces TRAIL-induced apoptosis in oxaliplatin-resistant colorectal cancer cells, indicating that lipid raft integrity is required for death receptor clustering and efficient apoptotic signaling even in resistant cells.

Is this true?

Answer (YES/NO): YES